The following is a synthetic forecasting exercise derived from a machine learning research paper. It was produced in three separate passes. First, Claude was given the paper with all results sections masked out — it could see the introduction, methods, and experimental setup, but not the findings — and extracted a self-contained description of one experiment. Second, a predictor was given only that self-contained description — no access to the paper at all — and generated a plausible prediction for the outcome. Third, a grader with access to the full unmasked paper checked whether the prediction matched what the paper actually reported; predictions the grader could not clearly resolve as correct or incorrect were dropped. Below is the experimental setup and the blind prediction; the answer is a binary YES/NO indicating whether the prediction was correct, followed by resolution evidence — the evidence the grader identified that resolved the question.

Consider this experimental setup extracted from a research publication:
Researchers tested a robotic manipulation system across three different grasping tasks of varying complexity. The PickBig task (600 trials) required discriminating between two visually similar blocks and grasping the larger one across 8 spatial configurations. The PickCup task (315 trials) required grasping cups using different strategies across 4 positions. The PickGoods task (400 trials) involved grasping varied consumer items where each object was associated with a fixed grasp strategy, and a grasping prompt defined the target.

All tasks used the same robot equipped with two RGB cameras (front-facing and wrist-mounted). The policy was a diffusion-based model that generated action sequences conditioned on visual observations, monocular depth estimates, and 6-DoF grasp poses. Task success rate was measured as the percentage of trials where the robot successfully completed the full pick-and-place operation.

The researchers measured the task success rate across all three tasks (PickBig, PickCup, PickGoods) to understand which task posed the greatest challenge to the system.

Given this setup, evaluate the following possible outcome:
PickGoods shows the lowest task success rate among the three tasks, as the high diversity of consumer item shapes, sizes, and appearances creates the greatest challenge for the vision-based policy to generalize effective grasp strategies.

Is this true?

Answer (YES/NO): YES